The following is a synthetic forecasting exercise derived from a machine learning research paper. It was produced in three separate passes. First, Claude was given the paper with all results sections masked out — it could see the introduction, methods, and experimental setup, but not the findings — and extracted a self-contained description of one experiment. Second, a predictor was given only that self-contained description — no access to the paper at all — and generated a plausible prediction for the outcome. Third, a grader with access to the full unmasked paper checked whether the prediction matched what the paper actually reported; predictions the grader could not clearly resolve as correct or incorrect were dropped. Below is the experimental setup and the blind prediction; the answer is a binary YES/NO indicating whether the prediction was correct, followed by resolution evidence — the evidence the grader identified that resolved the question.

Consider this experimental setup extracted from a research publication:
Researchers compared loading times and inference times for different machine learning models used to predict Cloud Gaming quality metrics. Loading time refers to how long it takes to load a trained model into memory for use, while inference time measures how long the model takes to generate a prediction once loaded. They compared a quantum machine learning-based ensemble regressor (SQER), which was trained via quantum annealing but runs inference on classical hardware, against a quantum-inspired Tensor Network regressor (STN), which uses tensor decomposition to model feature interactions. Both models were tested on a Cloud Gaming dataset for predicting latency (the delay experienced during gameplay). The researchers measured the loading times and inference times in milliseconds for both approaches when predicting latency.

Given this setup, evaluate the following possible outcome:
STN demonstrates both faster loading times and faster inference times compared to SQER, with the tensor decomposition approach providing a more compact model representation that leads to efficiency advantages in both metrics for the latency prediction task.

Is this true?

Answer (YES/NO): NO